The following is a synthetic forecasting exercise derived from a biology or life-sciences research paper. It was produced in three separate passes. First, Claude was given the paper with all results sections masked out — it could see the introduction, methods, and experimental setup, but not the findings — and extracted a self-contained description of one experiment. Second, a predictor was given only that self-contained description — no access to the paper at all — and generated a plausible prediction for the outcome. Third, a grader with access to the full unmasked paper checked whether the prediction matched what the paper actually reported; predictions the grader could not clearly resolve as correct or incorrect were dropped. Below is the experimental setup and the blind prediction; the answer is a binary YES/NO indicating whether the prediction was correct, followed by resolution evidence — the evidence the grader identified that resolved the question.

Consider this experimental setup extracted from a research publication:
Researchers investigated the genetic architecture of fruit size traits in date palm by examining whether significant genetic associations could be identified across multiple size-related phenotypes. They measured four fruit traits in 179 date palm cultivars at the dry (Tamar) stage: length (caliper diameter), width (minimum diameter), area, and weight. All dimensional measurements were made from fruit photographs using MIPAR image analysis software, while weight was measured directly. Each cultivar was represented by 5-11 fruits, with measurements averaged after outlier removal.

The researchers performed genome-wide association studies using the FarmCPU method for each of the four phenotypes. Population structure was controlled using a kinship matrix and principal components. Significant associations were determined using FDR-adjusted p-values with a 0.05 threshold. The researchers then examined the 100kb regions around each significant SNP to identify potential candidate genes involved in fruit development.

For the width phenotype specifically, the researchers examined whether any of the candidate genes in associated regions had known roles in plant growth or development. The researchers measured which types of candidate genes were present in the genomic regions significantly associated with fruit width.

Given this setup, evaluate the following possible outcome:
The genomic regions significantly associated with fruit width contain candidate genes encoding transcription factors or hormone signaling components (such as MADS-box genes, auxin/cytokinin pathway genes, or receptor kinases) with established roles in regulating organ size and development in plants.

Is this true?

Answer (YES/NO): YES